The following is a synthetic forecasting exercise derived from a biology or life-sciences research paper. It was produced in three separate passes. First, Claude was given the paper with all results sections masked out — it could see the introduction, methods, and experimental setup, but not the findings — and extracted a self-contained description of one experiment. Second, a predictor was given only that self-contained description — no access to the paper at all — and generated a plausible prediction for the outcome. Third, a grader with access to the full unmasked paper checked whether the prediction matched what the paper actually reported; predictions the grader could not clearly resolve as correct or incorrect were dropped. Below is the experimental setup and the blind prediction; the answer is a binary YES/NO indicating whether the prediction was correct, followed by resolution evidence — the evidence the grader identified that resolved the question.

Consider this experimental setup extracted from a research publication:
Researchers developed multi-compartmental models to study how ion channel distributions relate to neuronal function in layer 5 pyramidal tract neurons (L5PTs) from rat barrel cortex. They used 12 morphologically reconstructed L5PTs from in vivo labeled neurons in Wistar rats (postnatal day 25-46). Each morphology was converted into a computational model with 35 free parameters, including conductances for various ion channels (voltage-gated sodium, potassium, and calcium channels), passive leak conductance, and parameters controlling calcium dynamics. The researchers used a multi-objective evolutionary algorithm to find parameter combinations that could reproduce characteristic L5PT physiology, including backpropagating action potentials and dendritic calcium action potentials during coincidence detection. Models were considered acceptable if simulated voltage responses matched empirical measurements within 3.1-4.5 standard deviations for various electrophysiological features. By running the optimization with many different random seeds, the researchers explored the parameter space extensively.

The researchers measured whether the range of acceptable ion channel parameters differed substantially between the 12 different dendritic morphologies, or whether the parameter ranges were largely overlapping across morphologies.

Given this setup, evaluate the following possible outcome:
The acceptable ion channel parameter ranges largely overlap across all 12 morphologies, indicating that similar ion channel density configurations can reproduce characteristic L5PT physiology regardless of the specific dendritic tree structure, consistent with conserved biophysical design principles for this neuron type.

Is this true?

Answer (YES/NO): NO